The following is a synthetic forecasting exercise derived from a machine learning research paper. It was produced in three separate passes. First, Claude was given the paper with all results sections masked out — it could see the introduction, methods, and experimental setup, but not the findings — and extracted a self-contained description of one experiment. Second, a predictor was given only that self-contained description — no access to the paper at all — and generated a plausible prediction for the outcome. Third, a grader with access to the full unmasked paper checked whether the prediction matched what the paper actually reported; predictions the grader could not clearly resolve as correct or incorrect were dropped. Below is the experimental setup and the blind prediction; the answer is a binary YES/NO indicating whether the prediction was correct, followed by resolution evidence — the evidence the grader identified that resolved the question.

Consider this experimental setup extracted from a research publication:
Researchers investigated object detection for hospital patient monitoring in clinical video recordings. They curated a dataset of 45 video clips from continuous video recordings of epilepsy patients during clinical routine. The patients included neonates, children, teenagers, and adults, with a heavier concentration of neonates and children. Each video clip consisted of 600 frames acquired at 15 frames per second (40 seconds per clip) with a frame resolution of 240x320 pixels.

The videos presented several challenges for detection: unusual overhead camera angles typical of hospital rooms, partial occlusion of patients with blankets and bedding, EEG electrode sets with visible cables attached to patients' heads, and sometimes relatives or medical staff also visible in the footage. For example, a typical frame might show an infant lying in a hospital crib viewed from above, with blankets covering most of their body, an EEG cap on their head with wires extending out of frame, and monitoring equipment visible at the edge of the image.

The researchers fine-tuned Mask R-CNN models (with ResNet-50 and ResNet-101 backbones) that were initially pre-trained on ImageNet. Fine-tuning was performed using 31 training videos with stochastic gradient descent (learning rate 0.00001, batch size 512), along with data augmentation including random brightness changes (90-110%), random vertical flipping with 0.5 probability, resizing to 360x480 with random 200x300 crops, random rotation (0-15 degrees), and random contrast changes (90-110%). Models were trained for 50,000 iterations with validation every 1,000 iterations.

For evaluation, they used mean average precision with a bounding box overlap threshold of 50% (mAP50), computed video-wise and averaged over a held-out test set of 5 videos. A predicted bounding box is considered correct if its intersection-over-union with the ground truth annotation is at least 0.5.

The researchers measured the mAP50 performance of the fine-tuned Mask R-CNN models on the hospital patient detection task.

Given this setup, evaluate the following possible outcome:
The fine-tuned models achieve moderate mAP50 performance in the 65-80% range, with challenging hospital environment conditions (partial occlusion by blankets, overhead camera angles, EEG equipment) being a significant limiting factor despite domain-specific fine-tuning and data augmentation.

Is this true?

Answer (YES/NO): NO